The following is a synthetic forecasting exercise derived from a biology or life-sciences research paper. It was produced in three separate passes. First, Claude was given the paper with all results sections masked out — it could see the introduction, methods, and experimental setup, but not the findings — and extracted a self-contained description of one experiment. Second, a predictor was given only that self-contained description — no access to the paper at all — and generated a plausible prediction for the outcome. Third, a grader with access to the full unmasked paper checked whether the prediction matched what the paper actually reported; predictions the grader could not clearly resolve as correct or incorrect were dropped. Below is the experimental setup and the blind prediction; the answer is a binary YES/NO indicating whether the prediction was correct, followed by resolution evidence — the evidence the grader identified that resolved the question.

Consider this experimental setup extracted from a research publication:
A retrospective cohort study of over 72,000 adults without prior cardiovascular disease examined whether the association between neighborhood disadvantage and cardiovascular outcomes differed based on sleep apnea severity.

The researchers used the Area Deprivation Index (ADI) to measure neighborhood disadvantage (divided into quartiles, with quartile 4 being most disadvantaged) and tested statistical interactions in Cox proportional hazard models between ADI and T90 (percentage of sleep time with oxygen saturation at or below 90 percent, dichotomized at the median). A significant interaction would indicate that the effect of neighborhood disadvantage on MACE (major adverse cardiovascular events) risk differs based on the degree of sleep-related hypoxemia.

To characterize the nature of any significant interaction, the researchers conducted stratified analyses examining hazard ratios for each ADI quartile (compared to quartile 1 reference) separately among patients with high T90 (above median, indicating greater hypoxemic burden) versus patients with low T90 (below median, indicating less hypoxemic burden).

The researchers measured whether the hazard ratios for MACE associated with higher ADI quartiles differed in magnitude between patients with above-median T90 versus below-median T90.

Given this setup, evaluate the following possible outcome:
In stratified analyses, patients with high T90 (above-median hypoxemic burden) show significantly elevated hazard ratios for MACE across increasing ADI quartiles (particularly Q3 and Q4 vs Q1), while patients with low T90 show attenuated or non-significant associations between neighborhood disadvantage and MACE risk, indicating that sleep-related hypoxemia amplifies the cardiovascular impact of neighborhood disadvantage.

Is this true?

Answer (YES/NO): NO